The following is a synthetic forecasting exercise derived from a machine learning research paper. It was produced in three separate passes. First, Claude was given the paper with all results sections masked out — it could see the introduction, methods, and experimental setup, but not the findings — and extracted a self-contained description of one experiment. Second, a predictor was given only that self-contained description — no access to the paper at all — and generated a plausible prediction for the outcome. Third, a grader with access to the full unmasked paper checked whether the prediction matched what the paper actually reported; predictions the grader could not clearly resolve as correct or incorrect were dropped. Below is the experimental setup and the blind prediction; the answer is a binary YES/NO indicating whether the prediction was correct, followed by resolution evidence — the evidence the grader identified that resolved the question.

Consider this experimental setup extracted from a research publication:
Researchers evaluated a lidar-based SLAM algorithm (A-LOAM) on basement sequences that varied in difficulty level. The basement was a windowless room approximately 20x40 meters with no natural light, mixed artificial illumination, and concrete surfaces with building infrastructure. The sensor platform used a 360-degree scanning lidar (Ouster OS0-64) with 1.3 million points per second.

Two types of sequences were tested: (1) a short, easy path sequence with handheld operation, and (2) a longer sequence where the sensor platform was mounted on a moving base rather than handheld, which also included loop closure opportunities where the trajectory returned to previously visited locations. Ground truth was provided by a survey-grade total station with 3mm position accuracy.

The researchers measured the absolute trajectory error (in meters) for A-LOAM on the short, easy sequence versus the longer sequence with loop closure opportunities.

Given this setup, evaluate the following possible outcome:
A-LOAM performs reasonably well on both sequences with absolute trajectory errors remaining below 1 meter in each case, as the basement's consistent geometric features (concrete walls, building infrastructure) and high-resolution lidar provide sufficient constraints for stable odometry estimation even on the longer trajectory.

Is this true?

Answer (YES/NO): YES